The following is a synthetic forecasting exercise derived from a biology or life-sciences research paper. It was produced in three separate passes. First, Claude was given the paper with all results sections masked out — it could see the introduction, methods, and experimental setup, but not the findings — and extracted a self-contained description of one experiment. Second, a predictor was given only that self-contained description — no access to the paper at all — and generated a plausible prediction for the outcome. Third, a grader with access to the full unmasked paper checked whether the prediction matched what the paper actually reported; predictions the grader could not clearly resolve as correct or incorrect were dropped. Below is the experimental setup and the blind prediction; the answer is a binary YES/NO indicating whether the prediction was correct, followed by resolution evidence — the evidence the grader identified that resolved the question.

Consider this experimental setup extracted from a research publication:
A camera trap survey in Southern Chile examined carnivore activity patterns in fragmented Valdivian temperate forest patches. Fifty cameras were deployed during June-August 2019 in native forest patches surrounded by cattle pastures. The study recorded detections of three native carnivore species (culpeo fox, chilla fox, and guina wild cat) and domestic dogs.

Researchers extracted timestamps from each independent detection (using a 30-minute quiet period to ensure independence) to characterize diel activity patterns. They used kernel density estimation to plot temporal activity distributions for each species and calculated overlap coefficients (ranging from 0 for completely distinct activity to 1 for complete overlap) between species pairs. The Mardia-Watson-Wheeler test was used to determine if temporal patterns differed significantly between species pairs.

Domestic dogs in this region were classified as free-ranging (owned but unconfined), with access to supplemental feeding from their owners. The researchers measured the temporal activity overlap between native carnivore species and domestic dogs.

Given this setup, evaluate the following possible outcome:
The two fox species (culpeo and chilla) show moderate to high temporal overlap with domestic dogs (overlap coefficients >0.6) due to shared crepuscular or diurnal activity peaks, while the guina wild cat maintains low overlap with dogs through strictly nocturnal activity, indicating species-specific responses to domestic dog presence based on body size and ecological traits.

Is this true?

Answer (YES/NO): NO